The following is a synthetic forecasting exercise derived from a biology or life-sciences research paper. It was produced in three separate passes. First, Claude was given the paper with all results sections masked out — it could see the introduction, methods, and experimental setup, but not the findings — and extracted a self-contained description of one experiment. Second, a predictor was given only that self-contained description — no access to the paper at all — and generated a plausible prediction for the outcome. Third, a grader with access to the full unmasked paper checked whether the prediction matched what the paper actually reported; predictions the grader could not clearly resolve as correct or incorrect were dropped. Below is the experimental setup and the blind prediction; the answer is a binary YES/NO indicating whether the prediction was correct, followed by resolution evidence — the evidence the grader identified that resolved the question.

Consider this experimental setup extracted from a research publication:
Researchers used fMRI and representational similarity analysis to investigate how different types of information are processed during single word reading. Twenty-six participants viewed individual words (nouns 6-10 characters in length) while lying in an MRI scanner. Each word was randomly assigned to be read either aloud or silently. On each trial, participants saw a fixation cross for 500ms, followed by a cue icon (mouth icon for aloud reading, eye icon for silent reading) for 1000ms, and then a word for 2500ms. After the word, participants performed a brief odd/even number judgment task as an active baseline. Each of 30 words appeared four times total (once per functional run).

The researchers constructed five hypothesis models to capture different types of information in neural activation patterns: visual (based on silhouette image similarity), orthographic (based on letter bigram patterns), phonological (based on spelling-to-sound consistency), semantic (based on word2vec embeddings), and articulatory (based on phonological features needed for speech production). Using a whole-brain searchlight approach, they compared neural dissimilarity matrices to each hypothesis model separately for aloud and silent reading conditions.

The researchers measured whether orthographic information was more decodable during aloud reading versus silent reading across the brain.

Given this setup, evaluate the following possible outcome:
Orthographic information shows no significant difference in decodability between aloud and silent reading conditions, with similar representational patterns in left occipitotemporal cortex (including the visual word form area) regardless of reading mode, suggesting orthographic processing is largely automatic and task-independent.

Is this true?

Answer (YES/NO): NO